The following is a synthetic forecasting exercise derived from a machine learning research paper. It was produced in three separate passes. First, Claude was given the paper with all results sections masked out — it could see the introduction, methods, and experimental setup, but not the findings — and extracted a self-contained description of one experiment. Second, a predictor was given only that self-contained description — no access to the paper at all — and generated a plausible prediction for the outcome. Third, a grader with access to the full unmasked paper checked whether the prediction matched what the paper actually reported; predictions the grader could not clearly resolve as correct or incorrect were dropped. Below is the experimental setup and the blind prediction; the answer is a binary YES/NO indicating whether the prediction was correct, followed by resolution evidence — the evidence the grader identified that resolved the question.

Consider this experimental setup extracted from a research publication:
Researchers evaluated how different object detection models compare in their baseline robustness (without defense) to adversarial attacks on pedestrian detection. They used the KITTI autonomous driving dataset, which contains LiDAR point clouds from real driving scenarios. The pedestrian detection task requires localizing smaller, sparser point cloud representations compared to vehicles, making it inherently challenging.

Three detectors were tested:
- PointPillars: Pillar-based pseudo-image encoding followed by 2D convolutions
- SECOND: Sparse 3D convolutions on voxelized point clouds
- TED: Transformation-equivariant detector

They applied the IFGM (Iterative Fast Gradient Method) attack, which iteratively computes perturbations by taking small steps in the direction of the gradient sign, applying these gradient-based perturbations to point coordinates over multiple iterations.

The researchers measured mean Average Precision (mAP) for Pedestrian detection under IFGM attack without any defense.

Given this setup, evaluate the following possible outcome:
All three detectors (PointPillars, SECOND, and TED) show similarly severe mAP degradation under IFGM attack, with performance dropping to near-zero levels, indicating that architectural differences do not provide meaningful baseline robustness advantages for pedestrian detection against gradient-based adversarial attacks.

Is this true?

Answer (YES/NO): NO